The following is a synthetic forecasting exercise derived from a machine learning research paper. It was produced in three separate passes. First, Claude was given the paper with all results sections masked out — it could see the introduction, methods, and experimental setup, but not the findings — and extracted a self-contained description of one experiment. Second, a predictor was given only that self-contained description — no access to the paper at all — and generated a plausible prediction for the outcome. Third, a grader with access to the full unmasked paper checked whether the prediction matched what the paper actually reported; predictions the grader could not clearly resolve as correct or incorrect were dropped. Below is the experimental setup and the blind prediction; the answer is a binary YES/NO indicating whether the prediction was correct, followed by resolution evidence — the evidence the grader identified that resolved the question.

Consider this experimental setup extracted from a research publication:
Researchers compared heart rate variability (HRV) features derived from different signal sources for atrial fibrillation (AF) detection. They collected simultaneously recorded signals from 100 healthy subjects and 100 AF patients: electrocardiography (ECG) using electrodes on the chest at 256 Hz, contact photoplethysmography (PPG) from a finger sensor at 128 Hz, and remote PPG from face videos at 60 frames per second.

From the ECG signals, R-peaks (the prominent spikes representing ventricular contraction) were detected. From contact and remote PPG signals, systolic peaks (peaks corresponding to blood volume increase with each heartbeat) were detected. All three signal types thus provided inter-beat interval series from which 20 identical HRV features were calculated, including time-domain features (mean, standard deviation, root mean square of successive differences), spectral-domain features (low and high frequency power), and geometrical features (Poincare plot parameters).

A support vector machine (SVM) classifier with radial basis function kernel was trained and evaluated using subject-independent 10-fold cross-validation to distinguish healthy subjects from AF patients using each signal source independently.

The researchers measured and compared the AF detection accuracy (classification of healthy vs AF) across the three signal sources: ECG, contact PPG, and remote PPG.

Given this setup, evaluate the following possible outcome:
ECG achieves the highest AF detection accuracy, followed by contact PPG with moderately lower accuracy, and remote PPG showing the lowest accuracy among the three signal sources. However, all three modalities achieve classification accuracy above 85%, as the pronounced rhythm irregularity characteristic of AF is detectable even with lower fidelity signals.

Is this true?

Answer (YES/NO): NO